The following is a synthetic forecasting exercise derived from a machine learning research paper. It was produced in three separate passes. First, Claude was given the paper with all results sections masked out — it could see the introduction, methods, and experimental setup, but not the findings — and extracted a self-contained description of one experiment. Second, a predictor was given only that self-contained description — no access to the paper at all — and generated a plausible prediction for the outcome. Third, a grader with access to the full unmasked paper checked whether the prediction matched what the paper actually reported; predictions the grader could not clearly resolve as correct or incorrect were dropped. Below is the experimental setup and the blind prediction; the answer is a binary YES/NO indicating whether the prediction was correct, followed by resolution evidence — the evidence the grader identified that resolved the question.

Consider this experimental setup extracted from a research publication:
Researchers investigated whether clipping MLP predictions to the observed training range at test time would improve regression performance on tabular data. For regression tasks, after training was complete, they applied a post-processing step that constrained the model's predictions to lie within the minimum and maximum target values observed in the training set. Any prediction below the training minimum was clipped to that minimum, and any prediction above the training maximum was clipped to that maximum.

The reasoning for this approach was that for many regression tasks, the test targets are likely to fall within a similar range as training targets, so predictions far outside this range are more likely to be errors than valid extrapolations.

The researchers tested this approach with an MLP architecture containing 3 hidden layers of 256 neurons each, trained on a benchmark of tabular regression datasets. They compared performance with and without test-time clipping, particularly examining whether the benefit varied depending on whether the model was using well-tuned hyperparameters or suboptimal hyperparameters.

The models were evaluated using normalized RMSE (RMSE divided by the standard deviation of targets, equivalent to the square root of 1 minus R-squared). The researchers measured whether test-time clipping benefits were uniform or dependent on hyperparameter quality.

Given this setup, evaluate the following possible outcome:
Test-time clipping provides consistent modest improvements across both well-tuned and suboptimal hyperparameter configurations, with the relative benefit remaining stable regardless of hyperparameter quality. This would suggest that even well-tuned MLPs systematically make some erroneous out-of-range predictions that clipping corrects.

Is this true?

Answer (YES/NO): NO